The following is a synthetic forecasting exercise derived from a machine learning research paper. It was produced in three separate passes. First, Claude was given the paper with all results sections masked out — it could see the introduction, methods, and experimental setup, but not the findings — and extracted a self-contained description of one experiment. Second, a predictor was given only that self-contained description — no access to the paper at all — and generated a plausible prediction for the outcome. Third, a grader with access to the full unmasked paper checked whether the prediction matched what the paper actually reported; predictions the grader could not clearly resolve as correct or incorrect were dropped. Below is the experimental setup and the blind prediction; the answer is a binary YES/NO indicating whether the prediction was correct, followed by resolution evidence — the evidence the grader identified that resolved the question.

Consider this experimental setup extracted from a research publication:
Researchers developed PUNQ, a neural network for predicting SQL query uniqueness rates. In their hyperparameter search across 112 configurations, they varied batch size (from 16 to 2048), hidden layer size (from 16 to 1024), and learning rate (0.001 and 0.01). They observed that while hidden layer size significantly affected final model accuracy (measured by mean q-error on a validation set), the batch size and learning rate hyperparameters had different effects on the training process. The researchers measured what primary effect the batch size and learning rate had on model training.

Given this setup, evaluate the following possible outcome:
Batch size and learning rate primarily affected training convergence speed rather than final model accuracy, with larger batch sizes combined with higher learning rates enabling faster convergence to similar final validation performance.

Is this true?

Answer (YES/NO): NO